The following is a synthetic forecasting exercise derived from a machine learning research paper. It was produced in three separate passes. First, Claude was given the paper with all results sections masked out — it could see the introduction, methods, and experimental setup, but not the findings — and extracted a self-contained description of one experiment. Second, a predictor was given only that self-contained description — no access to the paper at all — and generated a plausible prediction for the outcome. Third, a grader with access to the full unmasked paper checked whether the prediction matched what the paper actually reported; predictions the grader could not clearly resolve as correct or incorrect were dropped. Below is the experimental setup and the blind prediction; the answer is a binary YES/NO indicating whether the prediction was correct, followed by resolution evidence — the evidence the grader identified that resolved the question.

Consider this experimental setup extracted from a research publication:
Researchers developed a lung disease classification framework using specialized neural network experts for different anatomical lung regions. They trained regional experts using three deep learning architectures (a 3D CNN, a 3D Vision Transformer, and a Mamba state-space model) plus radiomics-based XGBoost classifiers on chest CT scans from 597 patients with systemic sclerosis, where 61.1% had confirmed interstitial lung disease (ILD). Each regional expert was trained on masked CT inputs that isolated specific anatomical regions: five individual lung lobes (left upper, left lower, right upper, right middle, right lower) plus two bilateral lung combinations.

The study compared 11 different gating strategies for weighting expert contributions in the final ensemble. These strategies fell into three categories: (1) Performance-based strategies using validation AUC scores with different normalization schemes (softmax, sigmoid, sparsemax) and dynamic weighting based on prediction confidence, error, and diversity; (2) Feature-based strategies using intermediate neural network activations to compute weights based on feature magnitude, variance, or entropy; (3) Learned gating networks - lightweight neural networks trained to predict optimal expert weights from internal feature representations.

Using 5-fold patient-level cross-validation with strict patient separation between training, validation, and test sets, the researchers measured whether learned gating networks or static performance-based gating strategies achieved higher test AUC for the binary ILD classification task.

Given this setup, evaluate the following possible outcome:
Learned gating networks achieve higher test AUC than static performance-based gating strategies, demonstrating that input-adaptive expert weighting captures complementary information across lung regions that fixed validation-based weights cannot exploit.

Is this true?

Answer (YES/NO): NO